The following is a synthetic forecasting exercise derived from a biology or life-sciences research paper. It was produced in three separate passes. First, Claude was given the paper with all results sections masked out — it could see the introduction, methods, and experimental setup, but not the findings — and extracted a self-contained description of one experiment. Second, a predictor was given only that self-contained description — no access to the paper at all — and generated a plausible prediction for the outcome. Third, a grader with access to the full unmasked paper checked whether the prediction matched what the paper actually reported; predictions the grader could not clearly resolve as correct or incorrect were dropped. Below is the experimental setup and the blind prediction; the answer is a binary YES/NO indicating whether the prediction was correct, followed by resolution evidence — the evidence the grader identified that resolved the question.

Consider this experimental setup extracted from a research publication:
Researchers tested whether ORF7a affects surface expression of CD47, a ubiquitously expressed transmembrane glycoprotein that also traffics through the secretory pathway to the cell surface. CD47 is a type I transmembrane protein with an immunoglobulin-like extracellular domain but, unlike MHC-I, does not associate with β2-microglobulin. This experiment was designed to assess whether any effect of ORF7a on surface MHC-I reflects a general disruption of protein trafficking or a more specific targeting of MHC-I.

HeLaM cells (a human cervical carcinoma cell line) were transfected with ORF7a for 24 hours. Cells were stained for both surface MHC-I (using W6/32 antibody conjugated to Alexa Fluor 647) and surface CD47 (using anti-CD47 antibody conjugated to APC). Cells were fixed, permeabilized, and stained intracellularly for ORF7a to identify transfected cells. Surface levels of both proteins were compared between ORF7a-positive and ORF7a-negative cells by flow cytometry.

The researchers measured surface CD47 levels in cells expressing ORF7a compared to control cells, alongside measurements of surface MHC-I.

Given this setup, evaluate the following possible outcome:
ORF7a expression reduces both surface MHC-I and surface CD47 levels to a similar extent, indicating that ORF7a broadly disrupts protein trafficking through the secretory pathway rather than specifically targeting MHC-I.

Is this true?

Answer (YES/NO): NO